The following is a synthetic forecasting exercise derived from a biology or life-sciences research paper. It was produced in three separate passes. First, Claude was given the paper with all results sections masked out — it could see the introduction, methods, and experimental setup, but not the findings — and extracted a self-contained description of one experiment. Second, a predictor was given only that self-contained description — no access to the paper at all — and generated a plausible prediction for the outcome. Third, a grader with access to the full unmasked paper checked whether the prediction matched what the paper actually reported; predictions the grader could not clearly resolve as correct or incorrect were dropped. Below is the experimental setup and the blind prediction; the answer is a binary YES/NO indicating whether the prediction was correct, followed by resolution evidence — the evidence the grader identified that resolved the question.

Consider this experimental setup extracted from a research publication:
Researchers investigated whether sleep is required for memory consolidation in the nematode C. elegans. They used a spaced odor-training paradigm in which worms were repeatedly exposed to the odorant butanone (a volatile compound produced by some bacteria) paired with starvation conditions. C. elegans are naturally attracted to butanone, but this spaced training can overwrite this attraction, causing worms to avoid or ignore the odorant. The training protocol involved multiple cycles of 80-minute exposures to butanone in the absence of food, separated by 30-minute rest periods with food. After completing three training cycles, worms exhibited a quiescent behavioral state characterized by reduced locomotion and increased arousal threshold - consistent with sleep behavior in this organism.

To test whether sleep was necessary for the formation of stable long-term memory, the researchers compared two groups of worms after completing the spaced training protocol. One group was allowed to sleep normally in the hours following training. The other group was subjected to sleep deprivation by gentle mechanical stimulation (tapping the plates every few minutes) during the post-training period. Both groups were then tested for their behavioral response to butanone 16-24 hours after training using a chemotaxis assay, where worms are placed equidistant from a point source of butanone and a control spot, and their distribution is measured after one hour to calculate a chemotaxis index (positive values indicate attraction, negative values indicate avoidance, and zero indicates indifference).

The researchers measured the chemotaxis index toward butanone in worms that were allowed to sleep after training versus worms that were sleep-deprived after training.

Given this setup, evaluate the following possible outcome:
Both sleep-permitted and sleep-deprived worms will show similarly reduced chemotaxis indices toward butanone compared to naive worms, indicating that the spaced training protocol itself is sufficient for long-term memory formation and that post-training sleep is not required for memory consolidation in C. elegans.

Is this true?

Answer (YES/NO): NO